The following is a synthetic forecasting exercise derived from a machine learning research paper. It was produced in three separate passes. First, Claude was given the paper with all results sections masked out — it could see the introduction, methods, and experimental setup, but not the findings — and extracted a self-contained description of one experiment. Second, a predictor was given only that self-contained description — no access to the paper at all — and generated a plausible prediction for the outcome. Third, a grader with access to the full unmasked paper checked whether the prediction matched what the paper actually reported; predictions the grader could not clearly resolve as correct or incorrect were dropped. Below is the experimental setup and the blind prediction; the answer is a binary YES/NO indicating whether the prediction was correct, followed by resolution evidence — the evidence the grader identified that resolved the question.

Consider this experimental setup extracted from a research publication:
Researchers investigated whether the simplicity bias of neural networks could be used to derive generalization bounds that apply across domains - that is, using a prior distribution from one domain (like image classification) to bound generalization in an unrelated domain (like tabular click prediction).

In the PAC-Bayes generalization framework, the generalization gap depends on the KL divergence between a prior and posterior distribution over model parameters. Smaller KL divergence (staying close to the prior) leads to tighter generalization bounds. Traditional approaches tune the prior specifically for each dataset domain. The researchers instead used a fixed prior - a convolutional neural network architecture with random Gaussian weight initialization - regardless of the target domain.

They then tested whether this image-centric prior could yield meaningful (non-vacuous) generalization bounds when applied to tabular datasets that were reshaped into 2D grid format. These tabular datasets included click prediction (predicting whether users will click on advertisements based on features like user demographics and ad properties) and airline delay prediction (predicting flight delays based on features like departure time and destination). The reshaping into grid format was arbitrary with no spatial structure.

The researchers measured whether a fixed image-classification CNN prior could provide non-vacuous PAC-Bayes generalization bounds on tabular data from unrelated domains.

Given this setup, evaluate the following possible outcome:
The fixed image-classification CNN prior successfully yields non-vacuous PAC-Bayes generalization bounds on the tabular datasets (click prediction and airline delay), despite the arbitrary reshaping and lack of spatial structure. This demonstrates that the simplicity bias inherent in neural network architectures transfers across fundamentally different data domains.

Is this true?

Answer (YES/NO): YES